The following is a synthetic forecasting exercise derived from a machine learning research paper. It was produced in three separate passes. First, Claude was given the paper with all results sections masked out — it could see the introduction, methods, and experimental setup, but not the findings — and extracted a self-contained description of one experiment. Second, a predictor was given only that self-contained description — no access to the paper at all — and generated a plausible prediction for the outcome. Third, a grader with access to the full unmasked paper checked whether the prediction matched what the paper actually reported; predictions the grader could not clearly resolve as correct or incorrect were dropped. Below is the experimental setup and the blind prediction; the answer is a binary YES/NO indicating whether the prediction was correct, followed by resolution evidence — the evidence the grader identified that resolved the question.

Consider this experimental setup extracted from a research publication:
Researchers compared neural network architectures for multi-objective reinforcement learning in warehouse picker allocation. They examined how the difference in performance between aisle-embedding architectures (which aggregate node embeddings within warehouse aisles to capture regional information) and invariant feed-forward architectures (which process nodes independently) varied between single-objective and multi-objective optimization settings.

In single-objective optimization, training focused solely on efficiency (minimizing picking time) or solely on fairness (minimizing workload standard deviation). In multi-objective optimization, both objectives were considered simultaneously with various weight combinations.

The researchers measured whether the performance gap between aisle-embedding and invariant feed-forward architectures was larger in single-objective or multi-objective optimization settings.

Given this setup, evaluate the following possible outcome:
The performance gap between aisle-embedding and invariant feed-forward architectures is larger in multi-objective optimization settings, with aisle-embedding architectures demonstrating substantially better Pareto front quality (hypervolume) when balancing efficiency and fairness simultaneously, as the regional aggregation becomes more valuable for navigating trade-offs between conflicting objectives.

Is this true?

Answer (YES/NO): YES